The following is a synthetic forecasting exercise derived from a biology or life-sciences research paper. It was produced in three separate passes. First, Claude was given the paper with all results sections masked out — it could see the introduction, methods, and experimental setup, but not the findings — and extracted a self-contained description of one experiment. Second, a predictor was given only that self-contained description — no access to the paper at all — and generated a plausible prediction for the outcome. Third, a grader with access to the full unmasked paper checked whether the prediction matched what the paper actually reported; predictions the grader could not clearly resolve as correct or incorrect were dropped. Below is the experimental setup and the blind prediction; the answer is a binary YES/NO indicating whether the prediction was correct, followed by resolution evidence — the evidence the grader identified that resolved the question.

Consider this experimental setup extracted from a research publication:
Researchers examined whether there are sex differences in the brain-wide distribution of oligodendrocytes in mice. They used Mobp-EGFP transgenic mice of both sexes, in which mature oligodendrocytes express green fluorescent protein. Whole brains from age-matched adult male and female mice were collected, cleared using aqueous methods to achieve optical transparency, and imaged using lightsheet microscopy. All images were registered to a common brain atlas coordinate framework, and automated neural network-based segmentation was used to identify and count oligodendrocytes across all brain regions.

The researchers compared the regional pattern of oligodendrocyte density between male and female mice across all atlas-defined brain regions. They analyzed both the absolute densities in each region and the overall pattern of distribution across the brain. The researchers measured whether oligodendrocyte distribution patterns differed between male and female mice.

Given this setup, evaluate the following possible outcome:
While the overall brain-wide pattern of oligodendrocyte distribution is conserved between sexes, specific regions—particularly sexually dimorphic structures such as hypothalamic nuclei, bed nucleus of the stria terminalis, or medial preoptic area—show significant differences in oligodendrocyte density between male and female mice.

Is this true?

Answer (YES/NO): NO